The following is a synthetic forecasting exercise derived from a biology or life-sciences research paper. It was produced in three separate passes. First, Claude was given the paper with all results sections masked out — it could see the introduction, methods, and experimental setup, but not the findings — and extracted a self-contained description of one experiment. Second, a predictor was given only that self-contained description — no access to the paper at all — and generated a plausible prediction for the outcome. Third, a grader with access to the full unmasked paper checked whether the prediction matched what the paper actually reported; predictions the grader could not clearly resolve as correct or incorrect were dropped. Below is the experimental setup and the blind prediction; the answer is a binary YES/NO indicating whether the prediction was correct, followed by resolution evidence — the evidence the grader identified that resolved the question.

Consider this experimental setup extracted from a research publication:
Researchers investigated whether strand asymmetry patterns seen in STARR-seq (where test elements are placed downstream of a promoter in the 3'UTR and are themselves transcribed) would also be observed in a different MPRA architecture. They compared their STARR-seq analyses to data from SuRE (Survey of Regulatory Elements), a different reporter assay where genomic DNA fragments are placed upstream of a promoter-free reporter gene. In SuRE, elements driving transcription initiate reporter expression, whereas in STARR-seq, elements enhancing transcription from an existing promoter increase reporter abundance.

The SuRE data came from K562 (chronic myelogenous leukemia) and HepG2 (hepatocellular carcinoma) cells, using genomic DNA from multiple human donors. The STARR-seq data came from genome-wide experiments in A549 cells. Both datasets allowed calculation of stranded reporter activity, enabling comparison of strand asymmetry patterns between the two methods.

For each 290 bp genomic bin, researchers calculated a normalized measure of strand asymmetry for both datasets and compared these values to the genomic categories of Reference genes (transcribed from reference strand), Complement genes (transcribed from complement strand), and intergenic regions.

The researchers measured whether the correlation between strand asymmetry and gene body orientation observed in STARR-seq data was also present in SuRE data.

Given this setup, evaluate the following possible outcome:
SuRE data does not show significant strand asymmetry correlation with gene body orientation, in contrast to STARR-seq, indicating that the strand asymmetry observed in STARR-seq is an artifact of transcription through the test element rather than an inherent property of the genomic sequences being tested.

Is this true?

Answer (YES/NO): NO